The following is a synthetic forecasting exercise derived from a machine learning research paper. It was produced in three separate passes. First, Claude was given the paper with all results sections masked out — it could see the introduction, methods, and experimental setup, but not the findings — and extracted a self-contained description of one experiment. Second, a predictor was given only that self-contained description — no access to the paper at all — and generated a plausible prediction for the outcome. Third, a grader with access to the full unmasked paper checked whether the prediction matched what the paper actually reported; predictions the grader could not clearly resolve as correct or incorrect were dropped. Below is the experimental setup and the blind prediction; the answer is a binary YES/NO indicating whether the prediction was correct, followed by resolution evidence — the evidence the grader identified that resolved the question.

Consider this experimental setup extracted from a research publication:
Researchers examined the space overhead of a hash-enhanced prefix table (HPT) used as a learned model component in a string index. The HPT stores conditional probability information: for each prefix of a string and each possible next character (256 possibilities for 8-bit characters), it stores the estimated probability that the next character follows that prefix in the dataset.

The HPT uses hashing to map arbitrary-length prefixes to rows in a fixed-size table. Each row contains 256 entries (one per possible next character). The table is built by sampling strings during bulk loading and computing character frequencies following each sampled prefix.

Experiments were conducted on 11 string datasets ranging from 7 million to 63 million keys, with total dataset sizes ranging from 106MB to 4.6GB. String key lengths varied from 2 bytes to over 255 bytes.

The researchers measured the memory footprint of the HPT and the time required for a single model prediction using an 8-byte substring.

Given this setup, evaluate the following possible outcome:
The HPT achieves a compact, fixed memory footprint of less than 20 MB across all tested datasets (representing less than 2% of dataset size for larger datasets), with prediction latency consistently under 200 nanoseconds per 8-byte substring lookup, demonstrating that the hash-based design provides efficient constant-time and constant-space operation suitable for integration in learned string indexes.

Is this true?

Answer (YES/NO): NO